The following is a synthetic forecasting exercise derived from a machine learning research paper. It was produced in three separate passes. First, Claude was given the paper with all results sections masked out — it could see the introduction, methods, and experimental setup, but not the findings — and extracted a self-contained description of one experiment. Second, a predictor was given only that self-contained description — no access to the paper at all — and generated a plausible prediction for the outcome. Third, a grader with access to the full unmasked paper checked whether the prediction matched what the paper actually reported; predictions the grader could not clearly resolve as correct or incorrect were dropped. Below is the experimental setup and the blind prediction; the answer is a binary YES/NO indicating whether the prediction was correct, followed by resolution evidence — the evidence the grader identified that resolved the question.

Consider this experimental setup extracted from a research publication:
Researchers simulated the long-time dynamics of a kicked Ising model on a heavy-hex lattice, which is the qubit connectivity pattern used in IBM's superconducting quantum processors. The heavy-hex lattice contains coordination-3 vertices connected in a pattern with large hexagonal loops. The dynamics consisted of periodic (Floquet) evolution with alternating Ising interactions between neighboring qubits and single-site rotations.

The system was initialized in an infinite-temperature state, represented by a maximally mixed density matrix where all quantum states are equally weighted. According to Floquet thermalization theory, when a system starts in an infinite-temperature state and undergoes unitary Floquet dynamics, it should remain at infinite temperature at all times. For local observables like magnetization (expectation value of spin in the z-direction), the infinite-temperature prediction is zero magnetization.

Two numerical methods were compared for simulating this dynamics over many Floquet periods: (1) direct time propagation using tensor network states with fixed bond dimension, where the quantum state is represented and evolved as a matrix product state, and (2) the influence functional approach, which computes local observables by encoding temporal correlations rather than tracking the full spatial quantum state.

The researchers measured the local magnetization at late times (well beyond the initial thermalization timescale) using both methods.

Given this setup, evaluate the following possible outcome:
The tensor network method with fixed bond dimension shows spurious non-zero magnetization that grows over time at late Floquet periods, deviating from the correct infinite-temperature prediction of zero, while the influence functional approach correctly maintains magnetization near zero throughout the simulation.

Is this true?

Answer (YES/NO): YES